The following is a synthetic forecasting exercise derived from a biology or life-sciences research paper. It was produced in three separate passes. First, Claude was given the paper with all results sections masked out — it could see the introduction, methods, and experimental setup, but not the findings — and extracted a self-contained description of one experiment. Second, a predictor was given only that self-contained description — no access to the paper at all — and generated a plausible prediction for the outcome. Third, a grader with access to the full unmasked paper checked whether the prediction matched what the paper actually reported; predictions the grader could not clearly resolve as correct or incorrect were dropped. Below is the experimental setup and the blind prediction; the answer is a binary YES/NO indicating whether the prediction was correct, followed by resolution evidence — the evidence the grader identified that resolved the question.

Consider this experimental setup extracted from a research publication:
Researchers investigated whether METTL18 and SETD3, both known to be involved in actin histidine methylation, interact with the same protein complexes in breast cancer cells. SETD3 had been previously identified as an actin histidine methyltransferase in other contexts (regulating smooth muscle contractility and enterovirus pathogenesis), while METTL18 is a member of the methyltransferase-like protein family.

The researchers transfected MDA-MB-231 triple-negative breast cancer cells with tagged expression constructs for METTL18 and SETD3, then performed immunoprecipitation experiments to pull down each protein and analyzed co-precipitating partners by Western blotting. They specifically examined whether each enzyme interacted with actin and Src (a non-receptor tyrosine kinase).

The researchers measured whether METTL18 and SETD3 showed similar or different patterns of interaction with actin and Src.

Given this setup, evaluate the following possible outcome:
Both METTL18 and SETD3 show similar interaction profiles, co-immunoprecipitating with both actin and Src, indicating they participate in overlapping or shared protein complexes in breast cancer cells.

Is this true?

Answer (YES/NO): NO